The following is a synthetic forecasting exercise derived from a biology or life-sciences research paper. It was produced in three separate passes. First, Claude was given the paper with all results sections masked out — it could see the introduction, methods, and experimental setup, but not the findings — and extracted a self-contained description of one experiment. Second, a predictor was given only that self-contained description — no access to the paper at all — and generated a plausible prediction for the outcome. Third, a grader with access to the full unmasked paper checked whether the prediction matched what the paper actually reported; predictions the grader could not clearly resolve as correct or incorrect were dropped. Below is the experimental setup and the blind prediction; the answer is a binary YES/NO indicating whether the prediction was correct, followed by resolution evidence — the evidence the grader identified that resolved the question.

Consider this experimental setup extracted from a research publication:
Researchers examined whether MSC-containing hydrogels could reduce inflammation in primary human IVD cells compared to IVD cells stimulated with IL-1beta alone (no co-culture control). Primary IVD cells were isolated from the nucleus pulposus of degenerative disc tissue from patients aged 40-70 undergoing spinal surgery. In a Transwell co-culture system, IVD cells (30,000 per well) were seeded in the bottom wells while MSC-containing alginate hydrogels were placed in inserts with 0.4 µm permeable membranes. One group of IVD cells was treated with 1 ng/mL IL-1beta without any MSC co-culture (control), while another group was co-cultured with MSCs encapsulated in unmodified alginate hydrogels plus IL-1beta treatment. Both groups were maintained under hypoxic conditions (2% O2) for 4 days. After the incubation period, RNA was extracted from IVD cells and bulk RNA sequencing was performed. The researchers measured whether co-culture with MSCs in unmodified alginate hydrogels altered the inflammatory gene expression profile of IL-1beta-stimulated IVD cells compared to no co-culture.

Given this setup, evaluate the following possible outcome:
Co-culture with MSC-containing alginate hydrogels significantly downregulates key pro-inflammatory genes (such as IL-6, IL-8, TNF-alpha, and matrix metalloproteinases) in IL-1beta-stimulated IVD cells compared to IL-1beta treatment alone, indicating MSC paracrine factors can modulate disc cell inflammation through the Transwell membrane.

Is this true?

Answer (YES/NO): NO